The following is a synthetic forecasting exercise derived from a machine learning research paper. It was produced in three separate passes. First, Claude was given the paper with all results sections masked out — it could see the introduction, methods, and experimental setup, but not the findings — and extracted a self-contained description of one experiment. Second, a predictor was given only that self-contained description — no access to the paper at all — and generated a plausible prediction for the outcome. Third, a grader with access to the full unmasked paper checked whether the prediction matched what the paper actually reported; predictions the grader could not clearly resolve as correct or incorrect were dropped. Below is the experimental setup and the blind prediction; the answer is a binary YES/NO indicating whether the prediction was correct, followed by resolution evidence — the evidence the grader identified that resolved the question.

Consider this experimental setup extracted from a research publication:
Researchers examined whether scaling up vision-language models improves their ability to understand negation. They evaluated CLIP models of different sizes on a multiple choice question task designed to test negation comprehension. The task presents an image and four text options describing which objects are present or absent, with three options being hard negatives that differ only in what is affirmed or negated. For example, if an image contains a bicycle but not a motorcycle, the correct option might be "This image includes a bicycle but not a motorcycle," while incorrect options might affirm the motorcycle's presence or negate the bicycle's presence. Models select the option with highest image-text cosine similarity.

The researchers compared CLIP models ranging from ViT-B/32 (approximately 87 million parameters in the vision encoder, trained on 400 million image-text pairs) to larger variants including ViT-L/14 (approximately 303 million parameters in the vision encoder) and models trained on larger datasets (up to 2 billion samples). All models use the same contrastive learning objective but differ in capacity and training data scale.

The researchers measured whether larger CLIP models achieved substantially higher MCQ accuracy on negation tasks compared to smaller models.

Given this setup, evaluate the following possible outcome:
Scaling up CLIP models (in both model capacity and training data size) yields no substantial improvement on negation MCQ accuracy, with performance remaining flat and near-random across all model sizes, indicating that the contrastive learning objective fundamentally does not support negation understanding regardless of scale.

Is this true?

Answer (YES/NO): NO